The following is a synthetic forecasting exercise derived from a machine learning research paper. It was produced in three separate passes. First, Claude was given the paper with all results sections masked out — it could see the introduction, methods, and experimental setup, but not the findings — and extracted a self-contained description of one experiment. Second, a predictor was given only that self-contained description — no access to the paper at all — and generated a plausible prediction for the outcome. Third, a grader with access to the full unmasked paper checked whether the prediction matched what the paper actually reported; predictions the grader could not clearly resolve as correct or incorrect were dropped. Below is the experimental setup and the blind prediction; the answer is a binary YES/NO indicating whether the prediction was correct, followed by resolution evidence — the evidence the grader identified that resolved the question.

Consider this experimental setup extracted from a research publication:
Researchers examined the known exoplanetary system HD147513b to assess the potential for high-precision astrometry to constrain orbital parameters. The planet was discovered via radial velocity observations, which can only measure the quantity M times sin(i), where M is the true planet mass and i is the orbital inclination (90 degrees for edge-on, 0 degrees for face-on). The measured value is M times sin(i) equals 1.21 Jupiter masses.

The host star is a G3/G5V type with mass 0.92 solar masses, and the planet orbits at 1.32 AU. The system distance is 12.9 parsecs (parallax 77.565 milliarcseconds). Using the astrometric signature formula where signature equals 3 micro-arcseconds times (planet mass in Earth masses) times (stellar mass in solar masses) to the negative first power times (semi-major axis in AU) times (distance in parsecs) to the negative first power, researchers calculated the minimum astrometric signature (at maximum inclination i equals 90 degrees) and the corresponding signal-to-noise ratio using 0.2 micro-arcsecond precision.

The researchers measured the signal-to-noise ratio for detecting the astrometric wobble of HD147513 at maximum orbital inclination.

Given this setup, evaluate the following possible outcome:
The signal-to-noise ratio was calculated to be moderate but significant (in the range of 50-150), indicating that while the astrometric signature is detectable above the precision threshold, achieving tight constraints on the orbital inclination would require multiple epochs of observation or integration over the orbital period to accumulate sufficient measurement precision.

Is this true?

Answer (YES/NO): NO